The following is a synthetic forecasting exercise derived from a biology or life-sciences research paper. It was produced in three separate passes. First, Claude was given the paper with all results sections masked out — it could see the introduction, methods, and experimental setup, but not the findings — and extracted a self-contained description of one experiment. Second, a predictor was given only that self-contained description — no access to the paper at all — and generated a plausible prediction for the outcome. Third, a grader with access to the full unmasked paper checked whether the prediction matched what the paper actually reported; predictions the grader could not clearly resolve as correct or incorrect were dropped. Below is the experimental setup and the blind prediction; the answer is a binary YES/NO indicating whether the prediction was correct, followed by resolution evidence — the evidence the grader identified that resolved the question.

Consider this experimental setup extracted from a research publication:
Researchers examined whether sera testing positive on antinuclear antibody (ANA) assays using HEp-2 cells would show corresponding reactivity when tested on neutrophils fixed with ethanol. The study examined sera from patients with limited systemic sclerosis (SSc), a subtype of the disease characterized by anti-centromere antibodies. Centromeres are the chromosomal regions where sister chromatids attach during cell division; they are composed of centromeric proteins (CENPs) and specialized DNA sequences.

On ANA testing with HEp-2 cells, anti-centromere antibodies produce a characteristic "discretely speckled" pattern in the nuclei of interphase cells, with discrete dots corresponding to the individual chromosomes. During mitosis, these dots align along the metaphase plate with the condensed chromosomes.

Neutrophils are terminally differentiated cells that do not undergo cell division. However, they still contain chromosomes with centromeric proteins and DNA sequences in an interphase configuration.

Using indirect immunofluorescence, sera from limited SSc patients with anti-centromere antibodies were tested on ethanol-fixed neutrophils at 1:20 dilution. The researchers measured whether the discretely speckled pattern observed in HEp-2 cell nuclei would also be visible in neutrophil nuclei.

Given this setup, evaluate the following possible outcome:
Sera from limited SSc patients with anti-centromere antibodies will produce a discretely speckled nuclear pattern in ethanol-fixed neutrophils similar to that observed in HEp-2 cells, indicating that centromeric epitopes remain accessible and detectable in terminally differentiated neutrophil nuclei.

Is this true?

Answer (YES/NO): YES